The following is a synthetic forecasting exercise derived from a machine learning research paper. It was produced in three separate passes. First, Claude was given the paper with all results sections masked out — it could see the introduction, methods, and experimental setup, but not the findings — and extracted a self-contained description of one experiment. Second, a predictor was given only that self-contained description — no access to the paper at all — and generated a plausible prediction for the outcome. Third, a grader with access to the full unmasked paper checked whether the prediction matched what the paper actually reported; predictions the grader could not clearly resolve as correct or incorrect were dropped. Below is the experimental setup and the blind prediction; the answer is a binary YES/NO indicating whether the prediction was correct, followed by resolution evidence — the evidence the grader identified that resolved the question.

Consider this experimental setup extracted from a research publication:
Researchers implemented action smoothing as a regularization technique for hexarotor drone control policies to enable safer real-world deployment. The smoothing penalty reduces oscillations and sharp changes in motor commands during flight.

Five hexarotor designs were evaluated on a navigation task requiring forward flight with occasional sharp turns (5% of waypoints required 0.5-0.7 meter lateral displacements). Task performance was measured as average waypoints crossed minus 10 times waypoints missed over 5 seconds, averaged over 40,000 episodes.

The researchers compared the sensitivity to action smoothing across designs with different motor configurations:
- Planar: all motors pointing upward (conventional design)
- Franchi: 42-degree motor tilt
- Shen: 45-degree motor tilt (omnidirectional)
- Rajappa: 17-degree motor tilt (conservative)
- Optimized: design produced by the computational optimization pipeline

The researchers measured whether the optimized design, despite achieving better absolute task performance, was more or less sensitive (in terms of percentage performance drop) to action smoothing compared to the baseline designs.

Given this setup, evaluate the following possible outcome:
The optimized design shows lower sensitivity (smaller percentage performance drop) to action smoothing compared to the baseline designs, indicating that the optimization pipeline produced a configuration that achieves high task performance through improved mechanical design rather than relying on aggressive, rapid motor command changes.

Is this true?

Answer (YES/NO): NO